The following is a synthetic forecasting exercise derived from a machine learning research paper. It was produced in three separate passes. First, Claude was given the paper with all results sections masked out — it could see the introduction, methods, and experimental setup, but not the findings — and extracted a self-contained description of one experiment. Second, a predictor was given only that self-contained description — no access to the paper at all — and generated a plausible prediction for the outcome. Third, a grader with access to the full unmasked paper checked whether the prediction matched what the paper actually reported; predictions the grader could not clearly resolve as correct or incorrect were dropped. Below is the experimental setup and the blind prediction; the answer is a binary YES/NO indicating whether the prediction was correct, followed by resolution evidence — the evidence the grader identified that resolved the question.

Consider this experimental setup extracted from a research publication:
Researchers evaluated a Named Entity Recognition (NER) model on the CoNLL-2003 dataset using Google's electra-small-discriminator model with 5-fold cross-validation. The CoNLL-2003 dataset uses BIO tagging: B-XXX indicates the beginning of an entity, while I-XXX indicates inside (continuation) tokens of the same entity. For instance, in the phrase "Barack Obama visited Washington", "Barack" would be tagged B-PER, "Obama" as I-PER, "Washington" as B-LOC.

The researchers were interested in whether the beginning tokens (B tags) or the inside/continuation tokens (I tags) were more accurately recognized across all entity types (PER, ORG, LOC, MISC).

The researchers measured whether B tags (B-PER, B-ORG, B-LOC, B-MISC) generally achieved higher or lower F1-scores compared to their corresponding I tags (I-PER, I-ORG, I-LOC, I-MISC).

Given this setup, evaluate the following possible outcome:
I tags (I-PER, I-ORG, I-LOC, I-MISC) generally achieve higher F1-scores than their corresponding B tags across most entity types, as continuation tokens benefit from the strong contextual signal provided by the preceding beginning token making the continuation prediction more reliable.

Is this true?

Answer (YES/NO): NO